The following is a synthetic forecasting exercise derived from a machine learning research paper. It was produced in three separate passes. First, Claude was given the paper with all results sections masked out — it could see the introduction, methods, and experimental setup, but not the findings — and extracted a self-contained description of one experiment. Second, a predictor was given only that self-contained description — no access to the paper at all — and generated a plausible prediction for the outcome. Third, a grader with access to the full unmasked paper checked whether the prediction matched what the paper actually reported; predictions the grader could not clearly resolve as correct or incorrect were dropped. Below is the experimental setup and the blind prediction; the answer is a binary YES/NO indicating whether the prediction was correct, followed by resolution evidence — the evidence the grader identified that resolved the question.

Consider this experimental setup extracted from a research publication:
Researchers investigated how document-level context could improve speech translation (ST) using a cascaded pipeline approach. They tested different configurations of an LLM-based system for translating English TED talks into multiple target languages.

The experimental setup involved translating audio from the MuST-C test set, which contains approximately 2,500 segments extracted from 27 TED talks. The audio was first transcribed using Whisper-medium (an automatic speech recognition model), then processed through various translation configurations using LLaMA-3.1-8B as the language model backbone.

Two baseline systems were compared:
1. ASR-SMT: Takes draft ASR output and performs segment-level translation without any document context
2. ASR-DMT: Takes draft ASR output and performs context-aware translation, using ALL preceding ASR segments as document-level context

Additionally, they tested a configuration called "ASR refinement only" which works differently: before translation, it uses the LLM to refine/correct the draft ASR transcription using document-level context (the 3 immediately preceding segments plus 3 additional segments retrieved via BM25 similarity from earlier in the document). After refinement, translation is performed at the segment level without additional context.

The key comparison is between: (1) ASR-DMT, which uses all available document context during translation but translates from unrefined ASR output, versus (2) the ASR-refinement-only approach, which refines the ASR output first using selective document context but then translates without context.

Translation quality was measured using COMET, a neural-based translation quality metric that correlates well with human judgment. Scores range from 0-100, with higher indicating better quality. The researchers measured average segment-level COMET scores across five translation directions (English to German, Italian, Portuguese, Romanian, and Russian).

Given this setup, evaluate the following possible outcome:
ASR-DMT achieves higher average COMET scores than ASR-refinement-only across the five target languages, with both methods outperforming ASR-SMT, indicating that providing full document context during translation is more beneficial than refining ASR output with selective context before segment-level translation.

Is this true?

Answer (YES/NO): NO